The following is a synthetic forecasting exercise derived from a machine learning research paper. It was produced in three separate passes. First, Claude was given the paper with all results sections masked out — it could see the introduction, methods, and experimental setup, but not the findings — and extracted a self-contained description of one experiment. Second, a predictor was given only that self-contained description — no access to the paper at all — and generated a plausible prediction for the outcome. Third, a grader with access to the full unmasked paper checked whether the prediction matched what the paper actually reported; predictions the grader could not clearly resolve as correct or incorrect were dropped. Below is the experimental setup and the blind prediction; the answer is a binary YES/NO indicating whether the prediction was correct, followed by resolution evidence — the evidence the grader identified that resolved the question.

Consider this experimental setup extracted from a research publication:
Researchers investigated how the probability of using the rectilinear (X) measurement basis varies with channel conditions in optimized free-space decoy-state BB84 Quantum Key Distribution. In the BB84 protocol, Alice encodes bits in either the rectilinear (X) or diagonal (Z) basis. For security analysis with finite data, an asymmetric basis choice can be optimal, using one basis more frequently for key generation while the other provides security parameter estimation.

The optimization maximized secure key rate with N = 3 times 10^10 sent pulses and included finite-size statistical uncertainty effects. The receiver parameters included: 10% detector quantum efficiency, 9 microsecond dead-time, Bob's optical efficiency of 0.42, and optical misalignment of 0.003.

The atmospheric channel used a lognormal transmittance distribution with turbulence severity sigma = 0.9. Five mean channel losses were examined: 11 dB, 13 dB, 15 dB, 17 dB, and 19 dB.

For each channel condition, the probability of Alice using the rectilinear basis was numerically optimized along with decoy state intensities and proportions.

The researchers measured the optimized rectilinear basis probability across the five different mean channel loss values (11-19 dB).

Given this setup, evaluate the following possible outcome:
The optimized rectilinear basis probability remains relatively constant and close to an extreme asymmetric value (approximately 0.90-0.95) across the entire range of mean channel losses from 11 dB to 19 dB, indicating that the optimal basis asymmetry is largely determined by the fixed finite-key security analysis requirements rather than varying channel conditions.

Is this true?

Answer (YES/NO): NO